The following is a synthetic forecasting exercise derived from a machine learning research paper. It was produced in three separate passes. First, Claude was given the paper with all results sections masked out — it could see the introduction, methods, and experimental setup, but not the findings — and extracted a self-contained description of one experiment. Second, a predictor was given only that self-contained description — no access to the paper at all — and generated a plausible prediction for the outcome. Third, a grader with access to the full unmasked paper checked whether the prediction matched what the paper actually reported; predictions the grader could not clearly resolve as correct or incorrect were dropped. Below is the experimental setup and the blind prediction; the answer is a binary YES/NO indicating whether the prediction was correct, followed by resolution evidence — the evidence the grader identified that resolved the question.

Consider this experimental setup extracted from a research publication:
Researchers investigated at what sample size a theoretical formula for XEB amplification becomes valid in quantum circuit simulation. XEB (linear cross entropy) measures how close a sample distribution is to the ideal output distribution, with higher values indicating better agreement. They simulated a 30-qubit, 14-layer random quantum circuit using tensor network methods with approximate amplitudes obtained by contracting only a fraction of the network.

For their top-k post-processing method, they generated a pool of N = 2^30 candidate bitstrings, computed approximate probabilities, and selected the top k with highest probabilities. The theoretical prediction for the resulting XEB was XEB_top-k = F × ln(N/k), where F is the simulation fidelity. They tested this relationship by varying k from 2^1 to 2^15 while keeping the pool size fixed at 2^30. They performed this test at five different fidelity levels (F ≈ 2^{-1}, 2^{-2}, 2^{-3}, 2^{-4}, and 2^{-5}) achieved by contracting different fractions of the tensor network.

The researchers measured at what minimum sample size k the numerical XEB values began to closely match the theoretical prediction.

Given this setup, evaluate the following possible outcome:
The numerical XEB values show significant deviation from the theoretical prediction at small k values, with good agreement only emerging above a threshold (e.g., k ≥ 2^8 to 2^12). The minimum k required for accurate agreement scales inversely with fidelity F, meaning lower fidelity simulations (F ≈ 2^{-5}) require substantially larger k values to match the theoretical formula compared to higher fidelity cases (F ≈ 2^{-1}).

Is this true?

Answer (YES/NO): NO